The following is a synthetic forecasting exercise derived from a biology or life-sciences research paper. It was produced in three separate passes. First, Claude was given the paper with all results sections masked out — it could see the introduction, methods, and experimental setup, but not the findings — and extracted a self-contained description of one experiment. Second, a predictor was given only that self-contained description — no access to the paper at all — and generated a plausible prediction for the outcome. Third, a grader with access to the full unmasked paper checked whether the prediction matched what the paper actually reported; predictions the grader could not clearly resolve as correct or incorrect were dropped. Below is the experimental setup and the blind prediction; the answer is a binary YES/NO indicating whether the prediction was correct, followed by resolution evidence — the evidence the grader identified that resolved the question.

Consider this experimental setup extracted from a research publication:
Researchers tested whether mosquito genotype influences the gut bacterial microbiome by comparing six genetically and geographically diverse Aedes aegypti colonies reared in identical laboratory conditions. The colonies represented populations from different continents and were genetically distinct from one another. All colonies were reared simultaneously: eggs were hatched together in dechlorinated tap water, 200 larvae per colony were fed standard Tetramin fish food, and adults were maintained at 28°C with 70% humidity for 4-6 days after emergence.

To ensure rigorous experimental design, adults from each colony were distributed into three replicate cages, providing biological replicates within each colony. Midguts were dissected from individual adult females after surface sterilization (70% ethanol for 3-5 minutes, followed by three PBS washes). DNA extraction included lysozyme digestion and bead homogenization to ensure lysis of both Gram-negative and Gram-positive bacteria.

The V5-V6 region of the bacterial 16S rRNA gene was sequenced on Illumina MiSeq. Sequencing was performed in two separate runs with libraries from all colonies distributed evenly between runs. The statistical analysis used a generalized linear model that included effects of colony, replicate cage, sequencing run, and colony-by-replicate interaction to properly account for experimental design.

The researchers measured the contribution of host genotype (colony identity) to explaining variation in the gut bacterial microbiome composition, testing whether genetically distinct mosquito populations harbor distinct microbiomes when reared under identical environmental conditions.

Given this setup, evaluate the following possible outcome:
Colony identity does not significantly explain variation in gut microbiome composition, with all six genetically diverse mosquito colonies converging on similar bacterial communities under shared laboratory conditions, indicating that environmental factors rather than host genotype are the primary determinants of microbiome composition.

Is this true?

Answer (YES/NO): YES